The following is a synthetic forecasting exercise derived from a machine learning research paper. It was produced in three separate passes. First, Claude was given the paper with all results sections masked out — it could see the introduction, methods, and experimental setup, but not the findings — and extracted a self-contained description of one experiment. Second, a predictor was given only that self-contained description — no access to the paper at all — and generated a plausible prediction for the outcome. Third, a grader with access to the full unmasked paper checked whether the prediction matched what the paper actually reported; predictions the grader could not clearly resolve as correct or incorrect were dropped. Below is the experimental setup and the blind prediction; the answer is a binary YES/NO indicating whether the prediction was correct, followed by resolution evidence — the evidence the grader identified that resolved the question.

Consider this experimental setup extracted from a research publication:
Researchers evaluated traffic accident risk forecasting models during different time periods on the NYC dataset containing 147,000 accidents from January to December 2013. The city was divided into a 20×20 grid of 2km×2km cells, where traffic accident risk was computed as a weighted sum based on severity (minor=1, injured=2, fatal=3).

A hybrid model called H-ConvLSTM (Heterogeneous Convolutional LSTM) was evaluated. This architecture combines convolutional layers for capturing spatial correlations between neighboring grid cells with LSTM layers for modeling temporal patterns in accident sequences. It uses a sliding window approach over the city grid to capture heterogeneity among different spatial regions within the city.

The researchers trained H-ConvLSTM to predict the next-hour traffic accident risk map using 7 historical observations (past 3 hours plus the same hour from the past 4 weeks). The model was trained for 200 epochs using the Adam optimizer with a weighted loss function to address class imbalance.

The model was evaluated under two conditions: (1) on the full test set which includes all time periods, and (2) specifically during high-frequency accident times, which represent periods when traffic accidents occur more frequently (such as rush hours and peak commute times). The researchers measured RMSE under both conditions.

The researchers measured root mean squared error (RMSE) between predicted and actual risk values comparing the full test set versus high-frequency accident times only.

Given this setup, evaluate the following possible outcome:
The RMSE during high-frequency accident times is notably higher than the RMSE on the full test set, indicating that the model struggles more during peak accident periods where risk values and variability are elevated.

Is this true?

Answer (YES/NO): NO